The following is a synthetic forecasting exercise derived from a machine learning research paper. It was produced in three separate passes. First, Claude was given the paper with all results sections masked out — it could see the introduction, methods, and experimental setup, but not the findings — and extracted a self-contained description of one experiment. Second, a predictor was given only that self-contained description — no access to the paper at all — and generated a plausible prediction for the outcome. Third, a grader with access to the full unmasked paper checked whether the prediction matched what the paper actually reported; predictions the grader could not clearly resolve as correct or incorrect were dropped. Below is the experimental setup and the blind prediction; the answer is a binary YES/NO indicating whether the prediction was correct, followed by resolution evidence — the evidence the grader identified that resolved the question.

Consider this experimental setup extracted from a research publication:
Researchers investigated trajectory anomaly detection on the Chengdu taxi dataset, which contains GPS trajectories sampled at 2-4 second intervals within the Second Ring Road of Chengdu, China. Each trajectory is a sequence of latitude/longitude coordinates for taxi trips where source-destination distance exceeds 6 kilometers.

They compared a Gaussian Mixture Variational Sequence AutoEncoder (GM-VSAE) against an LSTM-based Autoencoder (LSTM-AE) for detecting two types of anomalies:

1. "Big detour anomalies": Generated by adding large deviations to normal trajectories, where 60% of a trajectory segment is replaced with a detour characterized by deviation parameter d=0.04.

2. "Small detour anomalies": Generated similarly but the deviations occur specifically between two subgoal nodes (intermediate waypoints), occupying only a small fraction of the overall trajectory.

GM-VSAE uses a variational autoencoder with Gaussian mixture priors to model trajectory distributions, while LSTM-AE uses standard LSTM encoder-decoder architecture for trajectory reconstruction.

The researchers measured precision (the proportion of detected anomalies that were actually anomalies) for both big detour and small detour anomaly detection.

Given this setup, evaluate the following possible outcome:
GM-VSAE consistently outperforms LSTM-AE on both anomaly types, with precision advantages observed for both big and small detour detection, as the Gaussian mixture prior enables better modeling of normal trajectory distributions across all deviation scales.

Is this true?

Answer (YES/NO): NO